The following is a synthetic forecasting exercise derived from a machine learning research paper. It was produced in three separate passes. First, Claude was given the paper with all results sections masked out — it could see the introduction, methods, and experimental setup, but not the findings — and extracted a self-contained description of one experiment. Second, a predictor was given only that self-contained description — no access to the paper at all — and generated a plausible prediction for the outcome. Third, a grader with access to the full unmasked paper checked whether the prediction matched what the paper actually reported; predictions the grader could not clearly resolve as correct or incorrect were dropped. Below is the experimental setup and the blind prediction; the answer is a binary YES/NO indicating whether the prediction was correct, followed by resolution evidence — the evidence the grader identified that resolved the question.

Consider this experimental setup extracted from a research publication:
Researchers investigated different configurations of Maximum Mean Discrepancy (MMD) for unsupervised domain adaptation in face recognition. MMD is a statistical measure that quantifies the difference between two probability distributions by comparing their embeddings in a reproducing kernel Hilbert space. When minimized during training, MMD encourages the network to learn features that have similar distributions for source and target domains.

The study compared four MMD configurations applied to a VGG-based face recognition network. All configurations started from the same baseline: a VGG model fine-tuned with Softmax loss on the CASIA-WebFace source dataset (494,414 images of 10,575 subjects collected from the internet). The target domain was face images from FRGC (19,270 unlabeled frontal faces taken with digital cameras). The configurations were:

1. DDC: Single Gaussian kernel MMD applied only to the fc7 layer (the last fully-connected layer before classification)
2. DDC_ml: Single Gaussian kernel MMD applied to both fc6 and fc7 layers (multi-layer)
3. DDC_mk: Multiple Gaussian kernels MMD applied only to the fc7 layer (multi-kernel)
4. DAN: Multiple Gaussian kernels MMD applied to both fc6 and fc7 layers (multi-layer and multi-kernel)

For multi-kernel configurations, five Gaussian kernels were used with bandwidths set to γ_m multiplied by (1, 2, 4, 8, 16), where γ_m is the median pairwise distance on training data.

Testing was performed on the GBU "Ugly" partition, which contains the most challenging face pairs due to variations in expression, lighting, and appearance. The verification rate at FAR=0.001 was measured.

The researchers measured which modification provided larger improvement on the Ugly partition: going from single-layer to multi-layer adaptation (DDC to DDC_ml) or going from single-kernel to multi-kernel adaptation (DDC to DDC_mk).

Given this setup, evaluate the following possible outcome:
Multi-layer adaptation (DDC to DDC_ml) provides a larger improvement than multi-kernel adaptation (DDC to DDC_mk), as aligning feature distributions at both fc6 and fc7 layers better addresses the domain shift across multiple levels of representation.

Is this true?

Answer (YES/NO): NO